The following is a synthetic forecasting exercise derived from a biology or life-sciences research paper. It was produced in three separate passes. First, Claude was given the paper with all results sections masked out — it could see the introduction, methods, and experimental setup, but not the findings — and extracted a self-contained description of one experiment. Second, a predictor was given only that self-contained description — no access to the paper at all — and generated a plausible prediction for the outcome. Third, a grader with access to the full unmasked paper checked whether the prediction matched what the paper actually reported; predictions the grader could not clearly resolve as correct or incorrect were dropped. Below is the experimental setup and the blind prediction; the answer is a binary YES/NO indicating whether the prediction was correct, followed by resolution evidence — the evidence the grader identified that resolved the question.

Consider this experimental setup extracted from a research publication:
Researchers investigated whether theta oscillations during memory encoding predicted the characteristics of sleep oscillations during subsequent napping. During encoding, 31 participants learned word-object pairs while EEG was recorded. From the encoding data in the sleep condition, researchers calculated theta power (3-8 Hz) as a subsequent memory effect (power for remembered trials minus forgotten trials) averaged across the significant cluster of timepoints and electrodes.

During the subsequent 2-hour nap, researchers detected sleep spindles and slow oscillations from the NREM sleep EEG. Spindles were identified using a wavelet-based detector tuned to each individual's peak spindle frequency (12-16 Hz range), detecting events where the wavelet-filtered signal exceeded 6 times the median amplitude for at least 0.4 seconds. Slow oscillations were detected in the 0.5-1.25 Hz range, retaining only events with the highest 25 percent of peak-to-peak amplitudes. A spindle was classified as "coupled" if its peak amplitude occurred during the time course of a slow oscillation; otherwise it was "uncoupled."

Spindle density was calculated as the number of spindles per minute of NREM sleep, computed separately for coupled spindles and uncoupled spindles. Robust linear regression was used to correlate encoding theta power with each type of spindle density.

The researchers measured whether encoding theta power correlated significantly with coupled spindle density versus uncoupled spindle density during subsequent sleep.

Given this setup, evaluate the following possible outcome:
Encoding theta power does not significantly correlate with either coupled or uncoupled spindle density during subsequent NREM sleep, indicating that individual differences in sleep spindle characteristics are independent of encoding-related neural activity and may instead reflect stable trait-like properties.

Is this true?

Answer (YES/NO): NO